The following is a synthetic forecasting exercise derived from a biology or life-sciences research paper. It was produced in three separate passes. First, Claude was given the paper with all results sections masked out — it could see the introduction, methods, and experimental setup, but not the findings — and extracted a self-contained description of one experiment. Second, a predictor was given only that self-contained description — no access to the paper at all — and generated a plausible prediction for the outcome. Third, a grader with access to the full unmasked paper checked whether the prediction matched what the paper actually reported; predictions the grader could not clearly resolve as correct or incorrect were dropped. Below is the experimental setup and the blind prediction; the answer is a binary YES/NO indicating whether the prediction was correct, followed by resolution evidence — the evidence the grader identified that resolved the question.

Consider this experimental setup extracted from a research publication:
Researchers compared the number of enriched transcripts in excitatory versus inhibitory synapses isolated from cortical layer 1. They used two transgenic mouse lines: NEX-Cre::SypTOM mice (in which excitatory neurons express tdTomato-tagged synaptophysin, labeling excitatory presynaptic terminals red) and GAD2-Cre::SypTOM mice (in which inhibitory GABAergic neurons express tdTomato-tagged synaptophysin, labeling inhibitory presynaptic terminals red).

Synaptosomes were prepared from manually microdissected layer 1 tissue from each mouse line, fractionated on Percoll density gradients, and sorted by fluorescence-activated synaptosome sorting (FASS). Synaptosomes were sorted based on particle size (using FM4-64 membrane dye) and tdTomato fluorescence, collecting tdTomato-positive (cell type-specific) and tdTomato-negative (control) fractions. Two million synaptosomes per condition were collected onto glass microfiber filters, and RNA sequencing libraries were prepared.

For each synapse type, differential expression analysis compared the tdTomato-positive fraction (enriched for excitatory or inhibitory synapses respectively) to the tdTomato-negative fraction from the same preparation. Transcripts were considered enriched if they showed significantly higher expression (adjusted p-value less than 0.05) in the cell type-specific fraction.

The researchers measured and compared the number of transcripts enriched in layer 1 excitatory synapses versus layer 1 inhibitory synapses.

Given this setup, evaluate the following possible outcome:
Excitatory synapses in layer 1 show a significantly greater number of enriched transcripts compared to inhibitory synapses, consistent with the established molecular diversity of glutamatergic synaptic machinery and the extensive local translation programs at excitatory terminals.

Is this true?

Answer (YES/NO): YES